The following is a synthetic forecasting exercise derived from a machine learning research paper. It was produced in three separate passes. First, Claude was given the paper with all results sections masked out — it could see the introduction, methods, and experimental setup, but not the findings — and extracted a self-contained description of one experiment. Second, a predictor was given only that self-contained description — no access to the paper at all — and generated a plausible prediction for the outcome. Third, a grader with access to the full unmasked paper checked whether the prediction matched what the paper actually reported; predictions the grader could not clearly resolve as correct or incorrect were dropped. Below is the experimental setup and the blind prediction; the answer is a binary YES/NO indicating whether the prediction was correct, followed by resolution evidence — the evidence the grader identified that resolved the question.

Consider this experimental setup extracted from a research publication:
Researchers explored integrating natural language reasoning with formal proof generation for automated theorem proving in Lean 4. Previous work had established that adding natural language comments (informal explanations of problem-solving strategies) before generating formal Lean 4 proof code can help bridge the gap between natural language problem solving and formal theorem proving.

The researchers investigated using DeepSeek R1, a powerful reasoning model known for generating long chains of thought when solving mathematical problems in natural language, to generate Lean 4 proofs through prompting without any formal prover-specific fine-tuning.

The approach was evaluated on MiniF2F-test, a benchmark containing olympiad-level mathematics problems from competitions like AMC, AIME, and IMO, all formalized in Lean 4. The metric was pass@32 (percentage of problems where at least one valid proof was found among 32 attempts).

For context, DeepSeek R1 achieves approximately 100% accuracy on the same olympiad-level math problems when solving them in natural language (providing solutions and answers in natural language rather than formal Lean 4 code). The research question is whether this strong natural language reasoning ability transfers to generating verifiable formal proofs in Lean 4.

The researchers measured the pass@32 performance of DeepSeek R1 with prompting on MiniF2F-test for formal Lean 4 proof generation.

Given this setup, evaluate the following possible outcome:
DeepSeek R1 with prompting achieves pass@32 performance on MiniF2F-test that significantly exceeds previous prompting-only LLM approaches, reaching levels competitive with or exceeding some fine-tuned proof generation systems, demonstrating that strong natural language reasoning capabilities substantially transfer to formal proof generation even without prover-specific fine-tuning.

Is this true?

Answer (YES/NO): NO